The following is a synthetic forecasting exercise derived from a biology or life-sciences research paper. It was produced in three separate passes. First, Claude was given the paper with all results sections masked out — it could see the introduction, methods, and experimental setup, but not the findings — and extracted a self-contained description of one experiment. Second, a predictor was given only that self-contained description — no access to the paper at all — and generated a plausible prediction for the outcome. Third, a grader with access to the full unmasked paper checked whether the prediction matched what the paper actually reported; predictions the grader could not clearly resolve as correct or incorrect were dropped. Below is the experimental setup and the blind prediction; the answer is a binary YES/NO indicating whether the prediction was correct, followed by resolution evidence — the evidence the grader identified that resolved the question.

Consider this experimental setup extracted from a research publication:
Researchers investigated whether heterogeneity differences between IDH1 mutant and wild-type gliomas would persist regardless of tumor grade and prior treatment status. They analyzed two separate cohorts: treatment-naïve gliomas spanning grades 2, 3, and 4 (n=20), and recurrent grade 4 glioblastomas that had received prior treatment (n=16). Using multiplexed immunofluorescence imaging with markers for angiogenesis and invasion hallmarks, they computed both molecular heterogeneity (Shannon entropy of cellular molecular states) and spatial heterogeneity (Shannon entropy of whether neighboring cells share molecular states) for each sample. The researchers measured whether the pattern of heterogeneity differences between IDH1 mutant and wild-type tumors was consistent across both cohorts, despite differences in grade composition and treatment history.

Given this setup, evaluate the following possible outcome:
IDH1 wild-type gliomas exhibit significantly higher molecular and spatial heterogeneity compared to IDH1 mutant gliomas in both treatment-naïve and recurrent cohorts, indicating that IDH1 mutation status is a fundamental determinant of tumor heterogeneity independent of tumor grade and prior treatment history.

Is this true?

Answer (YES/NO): NO